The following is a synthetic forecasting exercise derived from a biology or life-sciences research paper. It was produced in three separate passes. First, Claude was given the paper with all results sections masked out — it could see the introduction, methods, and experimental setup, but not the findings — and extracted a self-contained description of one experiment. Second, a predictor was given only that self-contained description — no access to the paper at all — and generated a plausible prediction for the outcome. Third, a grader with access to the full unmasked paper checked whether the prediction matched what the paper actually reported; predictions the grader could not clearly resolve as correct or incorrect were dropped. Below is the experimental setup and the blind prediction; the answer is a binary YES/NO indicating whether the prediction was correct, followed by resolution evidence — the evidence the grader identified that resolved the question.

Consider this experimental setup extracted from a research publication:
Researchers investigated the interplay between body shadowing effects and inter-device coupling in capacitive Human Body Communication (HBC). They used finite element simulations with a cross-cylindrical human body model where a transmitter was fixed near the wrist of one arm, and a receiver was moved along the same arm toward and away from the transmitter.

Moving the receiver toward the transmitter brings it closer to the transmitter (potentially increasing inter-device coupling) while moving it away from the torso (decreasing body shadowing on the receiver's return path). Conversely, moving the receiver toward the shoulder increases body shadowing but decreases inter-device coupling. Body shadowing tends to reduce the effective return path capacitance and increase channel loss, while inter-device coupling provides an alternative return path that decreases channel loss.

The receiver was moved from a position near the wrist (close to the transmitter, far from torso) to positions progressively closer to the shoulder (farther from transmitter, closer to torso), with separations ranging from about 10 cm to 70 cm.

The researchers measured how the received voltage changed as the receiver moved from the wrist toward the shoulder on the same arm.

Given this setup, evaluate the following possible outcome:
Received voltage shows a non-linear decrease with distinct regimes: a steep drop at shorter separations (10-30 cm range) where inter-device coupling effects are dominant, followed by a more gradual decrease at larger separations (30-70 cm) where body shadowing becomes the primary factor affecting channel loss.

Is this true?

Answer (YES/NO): NO